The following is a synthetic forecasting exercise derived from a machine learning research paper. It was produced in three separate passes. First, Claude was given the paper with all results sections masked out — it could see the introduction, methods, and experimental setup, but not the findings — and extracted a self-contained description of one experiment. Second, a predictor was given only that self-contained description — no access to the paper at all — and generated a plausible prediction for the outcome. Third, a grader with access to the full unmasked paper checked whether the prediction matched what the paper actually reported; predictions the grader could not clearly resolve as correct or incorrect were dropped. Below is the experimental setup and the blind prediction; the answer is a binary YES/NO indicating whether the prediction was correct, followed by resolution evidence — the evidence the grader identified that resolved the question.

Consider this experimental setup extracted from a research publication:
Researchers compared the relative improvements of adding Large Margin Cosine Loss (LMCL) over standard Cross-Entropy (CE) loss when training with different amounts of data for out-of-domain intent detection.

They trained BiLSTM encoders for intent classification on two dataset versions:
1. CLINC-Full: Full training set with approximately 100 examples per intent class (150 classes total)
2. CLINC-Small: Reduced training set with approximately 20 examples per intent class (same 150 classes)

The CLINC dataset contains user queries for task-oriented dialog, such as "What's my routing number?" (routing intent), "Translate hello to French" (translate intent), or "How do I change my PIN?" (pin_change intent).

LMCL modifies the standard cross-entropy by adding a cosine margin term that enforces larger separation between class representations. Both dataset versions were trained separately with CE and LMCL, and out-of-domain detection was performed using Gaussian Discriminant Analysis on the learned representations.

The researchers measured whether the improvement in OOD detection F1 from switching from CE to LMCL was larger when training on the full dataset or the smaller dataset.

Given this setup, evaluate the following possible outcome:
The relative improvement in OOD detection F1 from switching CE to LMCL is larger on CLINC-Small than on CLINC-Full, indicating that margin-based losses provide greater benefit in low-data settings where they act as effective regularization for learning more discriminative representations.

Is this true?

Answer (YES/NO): YES